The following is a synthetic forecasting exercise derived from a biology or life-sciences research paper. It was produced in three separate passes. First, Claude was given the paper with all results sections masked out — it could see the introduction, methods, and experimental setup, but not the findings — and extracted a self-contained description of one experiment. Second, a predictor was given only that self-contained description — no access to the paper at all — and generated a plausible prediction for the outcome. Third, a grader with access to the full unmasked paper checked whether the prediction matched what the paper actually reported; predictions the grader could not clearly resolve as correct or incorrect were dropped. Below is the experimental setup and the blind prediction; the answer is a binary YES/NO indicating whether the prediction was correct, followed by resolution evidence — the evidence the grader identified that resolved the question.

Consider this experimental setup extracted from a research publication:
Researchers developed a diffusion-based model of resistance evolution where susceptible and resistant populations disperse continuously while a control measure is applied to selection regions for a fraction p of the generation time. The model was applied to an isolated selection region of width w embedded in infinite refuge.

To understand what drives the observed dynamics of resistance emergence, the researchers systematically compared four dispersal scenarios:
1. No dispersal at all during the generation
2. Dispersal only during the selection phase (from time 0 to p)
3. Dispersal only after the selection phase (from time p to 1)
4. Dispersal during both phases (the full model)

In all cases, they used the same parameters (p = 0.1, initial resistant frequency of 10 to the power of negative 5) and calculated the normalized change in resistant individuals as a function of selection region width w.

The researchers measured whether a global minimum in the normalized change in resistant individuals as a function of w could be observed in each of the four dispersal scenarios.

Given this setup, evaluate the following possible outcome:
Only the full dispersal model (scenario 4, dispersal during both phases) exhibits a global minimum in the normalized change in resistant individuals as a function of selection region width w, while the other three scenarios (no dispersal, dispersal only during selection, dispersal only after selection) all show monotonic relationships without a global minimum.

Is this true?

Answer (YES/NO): YES